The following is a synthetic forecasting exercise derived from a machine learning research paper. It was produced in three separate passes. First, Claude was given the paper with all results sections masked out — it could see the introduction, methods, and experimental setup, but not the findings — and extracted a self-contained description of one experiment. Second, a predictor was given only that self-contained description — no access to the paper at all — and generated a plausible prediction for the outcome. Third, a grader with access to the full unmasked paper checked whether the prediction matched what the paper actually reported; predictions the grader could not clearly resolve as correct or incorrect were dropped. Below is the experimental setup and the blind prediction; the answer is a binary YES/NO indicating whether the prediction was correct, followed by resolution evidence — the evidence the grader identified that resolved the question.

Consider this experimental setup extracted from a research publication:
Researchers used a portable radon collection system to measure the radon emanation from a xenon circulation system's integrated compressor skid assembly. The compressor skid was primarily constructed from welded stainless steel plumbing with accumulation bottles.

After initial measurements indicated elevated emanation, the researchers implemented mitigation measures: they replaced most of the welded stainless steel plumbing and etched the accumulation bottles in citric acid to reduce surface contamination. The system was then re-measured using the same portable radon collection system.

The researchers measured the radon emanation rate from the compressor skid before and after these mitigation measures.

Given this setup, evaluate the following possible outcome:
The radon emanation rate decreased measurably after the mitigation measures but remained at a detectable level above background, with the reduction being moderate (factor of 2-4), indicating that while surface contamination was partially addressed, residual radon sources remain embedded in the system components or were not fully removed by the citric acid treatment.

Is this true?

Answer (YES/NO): NO